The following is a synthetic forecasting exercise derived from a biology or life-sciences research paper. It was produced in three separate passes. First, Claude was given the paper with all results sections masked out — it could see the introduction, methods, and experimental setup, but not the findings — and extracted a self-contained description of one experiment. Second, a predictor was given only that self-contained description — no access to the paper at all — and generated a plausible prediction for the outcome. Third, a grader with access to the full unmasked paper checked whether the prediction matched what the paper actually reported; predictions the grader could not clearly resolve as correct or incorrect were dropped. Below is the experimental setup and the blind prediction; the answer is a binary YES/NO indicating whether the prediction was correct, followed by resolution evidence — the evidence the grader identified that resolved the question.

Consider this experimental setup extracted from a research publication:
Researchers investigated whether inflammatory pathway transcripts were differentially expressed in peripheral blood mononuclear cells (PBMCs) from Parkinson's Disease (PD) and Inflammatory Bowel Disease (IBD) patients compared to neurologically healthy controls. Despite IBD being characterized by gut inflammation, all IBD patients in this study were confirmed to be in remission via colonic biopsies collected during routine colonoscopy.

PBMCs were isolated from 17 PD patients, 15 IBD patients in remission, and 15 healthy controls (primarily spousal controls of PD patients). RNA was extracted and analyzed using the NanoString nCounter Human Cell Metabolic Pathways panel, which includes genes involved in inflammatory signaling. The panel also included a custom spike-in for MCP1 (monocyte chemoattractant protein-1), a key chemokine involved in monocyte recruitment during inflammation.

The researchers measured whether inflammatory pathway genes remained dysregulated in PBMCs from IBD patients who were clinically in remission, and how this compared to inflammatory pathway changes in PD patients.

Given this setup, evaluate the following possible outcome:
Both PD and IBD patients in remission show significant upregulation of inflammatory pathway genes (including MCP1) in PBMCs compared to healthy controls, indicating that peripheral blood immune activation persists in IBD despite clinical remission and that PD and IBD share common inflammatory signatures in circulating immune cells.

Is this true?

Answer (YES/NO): NO